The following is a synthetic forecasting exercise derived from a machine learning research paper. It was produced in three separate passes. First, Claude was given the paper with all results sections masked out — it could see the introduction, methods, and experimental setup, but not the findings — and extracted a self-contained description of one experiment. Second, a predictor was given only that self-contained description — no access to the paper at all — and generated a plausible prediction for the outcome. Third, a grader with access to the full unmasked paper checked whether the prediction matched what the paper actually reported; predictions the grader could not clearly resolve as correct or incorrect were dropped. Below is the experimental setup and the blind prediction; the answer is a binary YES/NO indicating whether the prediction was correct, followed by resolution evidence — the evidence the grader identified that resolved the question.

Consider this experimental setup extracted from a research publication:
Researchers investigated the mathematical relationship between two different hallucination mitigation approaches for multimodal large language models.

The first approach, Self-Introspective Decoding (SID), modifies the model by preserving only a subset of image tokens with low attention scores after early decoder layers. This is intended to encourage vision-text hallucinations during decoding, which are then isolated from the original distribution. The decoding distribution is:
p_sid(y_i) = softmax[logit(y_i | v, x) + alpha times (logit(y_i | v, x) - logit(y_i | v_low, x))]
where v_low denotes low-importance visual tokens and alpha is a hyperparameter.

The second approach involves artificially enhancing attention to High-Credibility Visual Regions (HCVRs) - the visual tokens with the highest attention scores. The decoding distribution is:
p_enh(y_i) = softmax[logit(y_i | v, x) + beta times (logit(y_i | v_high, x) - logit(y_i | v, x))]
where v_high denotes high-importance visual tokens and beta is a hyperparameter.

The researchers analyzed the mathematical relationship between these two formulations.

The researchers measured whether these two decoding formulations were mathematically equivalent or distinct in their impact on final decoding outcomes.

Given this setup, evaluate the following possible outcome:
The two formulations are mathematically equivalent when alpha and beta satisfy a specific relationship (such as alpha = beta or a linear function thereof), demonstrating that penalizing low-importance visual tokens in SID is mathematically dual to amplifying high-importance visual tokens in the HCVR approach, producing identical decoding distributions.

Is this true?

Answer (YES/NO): YES